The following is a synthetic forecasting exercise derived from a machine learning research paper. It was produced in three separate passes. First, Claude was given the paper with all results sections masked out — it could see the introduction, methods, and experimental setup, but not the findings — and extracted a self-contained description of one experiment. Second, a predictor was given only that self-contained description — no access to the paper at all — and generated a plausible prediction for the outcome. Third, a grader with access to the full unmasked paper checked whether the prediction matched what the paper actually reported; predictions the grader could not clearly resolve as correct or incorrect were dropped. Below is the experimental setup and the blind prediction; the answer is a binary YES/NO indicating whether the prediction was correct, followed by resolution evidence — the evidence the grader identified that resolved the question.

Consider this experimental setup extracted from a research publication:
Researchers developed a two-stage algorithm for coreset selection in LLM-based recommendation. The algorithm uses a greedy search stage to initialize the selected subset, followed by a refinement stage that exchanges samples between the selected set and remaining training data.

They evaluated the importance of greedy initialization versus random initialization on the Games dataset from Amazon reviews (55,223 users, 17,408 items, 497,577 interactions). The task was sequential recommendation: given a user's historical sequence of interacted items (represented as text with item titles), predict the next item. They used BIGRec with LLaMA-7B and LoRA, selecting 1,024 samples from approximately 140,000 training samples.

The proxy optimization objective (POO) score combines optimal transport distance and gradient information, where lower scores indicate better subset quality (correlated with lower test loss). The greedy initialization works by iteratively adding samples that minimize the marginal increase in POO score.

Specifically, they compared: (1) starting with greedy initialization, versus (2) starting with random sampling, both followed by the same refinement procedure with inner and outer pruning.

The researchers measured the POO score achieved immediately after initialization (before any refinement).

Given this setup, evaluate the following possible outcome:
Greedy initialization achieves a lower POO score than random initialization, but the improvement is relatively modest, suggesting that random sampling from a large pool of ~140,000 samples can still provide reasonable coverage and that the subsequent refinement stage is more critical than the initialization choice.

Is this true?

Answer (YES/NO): NO